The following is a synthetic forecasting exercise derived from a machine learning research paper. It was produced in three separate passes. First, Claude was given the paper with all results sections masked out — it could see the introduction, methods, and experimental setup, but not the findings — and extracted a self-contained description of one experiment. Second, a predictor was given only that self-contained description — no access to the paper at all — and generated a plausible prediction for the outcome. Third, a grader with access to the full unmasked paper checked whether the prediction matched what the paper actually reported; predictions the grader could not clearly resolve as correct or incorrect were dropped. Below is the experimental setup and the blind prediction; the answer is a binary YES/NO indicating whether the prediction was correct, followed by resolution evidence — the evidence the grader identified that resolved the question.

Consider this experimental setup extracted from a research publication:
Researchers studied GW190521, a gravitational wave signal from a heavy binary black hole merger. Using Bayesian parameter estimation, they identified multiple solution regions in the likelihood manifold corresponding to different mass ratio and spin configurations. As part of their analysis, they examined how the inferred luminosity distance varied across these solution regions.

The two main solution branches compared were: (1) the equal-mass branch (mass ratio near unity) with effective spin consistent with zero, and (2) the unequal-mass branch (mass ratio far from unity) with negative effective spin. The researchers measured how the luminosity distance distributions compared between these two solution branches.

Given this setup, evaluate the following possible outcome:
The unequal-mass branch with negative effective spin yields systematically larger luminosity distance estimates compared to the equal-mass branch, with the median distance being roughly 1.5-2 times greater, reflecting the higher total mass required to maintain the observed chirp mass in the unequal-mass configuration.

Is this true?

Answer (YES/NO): NO